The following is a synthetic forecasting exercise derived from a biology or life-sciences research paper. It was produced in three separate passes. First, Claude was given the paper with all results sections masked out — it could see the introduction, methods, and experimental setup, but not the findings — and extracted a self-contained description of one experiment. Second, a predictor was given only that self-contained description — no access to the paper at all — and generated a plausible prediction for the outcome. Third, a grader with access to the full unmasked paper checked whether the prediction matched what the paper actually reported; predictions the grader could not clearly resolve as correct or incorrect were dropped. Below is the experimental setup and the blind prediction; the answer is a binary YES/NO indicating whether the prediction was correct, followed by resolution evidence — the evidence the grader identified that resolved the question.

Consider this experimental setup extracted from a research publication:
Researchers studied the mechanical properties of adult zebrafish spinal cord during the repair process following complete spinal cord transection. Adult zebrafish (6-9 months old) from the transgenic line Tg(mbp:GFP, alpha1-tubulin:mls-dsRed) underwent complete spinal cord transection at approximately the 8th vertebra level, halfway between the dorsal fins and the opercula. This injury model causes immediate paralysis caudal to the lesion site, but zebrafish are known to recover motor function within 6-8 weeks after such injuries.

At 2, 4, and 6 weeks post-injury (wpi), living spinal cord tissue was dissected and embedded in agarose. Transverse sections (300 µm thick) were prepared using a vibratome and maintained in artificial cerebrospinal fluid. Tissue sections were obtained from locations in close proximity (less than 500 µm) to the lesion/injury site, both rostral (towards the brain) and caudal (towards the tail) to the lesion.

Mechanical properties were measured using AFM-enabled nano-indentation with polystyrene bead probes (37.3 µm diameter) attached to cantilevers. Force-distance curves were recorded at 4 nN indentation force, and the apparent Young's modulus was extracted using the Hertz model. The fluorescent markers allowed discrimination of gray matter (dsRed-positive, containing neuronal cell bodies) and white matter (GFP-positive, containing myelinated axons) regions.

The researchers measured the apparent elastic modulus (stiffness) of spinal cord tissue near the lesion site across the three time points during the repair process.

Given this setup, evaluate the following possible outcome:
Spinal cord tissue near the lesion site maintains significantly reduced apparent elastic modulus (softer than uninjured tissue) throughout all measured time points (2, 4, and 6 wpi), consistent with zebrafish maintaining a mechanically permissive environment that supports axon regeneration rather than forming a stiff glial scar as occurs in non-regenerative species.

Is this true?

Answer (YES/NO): NO